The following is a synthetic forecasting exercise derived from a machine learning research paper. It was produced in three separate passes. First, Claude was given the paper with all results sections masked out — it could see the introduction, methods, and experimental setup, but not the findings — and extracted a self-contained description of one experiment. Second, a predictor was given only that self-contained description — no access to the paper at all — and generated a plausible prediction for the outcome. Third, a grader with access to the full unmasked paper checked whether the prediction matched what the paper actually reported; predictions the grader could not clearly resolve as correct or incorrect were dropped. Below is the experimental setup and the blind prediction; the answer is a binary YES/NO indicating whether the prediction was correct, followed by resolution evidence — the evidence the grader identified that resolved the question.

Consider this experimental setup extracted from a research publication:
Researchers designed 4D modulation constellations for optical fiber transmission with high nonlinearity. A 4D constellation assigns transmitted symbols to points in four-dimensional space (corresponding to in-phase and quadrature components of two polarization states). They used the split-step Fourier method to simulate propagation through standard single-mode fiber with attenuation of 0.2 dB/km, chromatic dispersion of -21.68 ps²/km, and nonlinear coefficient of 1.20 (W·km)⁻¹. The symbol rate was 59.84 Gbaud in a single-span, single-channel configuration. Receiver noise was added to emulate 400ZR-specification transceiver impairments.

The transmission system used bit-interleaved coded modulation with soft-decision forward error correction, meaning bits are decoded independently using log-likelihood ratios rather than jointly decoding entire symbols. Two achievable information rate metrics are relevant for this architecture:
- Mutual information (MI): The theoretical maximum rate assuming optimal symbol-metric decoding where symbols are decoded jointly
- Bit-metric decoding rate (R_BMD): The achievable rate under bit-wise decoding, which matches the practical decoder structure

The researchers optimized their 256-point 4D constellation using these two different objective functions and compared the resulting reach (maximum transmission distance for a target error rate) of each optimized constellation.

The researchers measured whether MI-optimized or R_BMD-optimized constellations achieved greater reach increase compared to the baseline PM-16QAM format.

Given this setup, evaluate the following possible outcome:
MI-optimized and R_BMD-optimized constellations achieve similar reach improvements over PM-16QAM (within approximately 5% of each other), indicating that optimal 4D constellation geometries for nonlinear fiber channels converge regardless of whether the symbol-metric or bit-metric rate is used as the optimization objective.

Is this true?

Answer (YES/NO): NO